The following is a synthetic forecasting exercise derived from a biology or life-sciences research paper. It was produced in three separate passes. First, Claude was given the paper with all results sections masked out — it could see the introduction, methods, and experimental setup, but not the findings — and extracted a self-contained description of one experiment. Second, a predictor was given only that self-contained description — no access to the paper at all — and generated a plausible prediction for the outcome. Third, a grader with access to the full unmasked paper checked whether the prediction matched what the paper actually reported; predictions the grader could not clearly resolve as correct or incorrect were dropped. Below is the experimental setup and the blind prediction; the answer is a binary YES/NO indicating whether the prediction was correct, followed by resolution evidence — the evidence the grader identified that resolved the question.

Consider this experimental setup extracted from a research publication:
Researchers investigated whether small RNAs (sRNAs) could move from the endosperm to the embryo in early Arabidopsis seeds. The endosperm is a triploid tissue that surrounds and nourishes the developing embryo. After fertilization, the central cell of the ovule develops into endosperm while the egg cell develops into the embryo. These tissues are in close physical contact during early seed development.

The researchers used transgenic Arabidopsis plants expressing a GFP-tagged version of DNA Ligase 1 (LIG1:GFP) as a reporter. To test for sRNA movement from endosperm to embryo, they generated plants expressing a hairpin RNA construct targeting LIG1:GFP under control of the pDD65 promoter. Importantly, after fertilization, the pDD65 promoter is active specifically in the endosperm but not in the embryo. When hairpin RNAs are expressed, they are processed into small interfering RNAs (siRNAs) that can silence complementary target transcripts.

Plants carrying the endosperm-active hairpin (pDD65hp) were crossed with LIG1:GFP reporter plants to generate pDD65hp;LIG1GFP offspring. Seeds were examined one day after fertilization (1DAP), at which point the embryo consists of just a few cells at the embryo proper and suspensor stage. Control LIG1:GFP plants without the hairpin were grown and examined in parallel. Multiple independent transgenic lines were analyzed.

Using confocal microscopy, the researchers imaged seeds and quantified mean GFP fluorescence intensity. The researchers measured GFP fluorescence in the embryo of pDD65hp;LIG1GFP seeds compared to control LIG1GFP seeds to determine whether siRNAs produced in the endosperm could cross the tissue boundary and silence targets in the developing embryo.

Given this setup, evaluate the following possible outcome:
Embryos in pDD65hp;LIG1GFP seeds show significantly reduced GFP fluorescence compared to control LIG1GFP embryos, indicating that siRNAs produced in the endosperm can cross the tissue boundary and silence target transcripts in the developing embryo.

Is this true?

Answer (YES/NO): YES